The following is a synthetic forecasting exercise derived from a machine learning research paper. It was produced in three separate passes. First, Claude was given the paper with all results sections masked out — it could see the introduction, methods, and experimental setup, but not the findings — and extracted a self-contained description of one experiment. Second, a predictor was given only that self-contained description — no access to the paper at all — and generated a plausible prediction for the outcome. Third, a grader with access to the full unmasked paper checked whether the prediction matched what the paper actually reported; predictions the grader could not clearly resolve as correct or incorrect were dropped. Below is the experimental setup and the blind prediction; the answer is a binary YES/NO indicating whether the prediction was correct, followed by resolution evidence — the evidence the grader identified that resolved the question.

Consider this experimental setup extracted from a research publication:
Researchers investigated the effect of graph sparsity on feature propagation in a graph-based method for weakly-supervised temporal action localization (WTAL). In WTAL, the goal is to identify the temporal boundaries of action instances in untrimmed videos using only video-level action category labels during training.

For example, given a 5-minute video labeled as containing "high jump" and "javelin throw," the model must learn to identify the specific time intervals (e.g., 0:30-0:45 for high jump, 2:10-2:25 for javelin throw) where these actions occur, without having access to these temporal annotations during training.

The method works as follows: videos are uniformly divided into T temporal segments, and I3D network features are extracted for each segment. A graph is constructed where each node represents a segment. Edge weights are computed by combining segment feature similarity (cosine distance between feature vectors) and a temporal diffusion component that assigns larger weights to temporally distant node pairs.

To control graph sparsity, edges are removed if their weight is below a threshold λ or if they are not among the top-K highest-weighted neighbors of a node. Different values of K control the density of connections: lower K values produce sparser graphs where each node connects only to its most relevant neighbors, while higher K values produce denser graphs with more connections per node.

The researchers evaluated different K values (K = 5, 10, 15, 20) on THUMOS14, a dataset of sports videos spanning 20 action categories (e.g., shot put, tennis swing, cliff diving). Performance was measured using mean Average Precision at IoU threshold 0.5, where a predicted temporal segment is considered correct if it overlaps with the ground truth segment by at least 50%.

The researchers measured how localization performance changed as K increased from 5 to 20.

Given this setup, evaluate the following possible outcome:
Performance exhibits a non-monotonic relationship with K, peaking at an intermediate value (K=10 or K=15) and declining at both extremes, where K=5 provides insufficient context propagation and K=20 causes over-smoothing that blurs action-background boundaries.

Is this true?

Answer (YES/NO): NO